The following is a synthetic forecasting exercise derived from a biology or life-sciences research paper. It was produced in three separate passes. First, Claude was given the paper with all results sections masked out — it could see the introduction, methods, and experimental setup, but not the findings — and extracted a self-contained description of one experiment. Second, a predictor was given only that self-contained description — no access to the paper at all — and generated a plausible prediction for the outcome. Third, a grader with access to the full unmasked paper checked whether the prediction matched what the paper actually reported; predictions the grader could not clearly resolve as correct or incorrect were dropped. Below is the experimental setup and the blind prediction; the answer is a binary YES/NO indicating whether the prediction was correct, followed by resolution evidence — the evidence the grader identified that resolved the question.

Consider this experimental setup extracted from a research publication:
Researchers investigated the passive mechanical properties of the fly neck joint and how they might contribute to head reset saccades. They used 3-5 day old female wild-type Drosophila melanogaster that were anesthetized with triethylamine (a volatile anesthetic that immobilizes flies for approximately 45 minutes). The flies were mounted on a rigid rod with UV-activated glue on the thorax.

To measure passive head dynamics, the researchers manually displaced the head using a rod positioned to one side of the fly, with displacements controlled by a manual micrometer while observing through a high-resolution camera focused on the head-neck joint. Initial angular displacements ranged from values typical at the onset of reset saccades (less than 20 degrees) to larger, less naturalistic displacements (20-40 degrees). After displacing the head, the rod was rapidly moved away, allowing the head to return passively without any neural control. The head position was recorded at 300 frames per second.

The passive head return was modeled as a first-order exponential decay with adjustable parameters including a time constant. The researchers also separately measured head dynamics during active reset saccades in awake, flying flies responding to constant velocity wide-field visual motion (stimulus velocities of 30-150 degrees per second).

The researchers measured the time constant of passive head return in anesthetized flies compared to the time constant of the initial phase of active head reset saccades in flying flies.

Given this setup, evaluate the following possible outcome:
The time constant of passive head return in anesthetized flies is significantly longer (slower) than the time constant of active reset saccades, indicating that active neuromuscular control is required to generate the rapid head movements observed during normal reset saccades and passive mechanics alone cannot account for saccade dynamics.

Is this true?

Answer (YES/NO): NO